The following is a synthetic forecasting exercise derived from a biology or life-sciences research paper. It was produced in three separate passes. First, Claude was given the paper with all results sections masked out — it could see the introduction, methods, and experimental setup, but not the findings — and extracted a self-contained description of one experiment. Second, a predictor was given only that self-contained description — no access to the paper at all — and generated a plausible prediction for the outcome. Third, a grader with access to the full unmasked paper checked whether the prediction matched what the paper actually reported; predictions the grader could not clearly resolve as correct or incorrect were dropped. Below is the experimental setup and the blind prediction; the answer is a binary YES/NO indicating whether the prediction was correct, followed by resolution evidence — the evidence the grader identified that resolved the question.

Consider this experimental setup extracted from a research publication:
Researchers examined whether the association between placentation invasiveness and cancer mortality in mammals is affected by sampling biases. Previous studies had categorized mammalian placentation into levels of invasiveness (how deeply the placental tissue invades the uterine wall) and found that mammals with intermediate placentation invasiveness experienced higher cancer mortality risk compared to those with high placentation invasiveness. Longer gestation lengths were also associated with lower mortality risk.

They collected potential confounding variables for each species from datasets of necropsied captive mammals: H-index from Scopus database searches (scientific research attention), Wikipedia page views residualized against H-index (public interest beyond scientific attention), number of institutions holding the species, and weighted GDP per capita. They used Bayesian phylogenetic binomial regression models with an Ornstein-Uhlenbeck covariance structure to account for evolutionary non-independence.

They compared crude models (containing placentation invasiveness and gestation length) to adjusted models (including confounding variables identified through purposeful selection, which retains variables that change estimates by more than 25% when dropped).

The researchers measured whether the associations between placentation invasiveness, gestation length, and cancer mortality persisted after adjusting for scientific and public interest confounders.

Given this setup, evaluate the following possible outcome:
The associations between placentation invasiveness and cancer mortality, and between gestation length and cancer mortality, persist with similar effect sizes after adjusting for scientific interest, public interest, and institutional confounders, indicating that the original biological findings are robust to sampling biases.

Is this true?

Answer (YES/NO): NO